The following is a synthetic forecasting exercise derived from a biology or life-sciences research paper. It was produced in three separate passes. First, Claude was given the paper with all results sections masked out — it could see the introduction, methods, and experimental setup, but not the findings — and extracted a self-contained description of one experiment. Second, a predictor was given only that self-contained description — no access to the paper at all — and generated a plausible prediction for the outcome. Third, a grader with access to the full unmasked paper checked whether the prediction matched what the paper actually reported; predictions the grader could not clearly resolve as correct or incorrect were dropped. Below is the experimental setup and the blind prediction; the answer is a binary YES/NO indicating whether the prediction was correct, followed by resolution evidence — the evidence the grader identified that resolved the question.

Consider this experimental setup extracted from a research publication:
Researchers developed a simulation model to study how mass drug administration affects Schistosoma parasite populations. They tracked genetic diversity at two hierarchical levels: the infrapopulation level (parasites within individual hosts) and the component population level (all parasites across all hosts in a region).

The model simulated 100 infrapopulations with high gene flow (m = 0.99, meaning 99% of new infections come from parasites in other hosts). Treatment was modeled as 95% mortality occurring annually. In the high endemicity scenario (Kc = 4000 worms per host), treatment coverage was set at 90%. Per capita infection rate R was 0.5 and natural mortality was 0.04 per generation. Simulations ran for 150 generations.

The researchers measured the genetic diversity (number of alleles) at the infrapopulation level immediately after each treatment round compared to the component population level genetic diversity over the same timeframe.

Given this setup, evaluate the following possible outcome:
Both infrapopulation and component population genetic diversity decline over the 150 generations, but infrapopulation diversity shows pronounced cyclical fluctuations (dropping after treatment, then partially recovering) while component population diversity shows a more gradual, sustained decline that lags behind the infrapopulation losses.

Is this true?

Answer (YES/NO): NO